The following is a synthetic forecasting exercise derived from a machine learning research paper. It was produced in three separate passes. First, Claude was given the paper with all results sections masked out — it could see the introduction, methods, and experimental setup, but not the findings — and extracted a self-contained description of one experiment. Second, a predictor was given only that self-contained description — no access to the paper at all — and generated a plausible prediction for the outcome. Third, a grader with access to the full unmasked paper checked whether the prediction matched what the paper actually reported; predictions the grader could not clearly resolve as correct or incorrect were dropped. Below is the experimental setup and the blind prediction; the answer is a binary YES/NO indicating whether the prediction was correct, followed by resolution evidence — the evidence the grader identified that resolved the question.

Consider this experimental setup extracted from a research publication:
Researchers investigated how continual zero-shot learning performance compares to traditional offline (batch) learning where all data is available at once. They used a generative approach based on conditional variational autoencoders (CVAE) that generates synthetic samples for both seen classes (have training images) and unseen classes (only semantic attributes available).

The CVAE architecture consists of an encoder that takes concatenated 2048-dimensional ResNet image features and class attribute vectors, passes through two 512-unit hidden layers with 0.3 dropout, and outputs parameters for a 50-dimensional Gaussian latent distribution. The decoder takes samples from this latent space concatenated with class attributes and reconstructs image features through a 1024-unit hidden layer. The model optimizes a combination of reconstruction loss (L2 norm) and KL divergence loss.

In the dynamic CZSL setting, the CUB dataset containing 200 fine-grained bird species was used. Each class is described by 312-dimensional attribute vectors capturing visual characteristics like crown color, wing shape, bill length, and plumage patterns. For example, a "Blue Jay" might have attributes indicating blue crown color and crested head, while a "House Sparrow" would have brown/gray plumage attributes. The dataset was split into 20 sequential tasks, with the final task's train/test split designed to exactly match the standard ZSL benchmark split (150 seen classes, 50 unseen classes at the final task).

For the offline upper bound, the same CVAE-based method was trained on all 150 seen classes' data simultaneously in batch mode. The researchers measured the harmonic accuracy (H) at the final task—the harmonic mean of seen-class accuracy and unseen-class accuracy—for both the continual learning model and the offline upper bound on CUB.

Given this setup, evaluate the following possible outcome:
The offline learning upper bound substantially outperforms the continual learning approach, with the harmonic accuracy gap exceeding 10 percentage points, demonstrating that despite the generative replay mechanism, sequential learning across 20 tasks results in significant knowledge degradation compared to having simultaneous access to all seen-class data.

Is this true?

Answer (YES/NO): NO